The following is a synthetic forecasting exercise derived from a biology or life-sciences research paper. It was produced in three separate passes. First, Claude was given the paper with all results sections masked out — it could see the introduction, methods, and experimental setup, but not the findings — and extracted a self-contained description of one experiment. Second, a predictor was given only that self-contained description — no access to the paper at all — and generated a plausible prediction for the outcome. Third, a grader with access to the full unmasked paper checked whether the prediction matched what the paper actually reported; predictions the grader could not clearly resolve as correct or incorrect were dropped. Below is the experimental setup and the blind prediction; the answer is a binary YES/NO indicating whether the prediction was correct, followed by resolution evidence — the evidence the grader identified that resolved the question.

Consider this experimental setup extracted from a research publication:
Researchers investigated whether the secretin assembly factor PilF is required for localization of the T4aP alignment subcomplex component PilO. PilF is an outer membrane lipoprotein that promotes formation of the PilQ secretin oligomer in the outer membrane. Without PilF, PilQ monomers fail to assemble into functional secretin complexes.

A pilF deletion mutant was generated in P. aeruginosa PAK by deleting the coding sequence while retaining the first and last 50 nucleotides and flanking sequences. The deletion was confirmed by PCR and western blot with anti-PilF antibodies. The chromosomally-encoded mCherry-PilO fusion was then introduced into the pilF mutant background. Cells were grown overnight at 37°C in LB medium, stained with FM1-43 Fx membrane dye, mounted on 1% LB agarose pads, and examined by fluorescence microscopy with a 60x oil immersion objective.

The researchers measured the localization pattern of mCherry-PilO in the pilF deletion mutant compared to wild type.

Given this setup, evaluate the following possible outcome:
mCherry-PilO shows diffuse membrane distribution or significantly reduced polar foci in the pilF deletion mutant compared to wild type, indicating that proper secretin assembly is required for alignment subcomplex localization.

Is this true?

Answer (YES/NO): NO